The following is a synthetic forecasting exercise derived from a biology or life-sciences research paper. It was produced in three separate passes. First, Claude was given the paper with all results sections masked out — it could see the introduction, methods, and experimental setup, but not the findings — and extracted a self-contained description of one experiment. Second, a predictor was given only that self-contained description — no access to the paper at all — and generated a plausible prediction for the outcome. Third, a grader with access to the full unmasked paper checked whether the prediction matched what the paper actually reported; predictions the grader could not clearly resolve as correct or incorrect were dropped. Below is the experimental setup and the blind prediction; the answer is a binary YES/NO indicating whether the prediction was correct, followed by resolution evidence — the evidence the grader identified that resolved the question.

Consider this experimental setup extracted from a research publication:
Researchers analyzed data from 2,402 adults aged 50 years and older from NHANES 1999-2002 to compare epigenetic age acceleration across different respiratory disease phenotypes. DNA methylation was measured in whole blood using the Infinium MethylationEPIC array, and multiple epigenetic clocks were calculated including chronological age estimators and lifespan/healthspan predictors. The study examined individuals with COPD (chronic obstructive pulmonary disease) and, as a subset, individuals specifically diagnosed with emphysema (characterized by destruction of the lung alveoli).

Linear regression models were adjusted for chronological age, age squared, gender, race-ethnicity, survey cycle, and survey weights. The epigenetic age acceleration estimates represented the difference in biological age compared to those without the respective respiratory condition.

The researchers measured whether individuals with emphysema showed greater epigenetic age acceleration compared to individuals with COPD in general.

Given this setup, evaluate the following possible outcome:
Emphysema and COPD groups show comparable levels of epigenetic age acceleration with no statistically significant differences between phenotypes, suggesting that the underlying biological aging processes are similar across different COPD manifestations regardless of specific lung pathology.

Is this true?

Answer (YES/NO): NO